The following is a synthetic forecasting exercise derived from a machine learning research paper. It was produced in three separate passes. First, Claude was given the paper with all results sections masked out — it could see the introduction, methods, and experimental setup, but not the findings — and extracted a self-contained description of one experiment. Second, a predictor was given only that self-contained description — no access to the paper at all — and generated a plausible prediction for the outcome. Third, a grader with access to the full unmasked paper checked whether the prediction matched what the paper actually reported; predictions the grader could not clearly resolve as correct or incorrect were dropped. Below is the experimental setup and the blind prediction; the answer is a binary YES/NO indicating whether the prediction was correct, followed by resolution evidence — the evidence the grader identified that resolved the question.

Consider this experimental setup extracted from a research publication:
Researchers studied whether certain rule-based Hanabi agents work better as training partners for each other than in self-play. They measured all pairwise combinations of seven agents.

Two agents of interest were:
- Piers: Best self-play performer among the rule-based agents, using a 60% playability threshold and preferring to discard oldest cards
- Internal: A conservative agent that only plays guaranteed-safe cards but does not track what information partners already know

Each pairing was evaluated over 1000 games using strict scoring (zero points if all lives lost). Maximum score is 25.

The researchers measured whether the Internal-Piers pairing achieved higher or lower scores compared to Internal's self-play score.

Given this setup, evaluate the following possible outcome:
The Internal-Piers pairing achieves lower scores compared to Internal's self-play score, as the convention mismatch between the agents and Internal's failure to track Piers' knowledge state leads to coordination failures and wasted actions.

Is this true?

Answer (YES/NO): NO